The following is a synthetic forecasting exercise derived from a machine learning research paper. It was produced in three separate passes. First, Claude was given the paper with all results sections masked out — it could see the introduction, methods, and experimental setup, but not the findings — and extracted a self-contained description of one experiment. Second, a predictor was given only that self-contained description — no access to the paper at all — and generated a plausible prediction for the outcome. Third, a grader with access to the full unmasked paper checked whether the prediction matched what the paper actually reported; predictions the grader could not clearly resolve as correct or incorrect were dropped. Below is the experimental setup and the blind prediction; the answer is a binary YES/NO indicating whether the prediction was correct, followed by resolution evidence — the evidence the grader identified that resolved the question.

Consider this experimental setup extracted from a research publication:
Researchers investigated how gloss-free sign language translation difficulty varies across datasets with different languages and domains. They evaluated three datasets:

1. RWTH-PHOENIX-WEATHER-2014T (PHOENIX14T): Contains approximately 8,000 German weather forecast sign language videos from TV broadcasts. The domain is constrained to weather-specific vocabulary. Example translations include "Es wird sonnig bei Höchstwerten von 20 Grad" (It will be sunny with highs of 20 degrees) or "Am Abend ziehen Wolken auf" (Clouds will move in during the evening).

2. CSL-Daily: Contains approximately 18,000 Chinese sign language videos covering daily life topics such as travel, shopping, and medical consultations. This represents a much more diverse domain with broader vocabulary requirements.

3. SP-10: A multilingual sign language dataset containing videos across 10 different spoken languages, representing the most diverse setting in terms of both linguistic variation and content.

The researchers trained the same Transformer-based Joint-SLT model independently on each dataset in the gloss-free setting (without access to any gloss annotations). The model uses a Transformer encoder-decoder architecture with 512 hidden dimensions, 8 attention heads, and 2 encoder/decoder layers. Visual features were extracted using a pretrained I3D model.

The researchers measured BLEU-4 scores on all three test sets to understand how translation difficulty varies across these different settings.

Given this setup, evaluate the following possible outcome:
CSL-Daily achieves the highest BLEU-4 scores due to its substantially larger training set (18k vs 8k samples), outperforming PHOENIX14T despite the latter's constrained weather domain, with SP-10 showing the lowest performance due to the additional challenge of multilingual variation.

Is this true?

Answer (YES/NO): NO